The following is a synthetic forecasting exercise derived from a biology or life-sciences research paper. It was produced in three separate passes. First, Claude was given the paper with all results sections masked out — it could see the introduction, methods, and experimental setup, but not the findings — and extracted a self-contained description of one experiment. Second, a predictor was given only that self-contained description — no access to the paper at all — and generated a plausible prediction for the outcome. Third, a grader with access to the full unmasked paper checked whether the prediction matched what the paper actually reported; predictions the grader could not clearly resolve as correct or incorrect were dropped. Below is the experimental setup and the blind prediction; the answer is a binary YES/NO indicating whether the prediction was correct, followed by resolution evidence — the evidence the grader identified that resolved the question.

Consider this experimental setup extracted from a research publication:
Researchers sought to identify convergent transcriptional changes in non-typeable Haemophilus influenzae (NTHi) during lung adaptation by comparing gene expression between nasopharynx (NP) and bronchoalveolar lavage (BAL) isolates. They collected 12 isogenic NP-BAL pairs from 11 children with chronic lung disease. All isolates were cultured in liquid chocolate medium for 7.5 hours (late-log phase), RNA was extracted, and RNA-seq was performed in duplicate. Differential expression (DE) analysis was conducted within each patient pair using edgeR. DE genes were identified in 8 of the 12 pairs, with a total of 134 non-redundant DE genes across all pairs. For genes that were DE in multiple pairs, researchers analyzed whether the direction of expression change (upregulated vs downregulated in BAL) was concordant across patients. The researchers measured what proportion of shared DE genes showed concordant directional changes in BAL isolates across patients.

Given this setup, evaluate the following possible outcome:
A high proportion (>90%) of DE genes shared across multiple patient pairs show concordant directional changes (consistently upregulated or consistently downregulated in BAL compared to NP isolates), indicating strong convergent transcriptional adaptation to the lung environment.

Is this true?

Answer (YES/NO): NO